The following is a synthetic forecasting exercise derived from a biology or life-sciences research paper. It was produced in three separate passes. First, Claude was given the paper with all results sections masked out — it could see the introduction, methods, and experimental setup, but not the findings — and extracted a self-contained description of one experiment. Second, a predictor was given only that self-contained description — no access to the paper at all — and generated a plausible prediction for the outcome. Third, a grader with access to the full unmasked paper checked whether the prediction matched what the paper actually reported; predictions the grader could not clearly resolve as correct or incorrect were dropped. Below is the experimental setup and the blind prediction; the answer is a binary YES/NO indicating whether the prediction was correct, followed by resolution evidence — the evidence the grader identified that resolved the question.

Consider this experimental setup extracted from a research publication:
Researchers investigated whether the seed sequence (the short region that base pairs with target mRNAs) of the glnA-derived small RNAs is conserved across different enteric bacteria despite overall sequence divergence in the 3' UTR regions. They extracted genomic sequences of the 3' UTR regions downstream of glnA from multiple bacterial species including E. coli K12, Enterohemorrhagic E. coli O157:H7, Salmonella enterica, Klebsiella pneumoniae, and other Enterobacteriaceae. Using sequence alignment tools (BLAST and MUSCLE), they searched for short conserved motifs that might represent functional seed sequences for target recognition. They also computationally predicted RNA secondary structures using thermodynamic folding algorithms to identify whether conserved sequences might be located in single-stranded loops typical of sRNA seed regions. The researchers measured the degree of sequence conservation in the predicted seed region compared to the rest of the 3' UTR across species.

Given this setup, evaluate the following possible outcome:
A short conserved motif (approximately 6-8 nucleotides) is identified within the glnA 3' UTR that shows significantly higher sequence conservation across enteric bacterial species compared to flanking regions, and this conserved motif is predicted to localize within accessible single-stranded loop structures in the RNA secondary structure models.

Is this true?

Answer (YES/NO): NO